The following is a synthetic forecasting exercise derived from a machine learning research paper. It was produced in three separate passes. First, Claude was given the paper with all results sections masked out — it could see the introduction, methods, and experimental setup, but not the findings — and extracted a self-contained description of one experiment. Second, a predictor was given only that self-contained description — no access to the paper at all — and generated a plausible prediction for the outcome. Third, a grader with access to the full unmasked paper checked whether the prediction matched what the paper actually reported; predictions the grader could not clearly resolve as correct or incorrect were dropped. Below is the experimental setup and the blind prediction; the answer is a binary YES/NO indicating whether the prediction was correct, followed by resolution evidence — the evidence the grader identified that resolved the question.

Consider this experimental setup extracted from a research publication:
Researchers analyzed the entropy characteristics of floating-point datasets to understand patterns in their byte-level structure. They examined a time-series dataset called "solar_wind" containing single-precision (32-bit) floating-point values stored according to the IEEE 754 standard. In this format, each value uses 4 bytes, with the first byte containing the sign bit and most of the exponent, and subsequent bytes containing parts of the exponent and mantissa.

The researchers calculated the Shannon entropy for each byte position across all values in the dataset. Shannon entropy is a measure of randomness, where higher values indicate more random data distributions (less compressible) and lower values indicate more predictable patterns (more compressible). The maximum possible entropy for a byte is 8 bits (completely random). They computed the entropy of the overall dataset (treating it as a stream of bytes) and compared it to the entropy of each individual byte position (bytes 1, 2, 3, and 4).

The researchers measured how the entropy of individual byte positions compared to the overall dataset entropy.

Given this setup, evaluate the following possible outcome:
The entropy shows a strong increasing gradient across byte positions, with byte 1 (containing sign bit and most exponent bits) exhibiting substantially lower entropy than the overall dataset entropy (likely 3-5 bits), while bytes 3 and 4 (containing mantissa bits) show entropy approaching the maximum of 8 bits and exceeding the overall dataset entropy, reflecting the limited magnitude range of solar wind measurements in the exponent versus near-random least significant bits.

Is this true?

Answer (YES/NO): NO